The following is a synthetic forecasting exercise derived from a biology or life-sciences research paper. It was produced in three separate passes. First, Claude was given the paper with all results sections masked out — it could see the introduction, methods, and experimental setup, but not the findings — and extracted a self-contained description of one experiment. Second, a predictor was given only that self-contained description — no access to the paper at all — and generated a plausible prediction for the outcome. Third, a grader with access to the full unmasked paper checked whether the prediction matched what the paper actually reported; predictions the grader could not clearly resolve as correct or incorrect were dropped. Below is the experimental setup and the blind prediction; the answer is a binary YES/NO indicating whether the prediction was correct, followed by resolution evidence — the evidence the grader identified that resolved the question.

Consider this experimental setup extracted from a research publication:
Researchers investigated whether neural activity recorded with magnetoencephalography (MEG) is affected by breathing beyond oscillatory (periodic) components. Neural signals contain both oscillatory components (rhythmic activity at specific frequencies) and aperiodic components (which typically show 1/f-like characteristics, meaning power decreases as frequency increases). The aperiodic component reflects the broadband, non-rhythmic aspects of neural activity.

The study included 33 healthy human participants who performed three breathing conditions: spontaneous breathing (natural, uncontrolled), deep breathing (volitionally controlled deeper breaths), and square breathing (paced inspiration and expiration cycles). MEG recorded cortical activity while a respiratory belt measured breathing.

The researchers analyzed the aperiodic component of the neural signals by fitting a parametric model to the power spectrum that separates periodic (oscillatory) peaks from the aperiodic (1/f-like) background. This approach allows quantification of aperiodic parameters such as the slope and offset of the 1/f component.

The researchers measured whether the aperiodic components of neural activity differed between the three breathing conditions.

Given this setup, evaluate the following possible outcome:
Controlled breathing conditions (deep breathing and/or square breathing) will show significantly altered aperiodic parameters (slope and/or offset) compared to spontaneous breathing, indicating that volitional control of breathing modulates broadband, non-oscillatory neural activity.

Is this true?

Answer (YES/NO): YES